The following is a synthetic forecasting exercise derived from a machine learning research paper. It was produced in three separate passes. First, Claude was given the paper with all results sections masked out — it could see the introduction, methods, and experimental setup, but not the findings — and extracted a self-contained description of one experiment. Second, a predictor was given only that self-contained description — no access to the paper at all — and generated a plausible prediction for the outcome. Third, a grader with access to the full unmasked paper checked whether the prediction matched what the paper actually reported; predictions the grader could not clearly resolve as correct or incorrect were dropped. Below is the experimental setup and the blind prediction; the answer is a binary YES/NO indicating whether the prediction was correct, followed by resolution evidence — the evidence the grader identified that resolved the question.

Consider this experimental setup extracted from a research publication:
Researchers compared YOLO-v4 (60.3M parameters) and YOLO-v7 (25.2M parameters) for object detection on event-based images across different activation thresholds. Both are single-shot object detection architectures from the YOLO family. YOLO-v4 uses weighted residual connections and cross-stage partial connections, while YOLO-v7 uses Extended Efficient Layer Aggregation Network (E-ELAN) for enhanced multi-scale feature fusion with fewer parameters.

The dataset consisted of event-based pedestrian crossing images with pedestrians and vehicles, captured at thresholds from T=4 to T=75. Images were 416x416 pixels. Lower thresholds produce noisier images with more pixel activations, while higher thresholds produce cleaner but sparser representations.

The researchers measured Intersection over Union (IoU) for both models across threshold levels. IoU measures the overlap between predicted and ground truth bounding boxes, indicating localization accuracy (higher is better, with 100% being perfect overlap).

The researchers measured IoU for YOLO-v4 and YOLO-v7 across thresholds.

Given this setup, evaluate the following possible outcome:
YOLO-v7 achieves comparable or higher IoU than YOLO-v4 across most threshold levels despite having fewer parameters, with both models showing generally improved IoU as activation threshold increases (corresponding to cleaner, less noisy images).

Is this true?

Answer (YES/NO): NO